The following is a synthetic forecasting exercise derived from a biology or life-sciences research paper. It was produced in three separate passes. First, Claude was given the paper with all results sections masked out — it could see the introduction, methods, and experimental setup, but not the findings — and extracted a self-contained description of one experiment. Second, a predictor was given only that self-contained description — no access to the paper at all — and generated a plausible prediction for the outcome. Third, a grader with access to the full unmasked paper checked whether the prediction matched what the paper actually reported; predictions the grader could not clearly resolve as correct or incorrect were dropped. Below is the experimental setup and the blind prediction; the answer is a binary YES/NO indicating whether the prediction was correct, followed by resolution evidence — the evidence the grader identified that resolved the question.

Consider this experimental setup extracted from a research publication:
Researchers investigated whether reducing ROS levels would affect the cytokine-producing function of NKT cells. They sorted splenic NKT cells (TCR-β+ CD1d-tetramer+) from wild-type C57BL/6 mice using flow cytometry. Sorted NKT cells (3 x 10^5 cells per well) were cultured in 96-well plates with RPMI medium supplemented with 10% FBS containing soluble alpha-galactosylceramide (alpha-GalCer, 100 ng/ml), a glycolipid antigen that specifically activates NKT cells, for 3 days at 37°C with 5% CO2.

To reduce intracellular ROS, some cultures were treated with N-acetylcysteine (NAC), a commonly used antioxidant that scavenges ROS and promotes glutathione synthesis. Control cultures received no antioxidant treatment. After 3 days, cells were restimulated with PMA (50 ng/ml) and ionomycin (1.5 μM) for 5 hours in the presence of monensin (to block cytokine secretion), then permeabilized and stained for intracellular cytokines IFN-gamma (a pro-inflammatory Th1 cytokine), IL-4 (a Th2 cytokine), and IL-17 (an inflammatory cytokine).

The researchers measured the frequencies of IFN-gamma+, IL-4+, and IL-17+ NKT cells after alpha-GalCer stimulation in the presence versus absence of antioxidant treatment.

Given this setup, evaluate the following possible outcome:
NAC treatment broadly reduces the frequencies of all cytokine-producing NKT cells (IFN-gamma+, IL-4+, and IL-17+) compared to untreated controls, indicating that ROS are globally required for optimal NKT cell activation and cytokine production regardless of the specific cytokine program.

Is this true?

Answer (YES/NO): NO